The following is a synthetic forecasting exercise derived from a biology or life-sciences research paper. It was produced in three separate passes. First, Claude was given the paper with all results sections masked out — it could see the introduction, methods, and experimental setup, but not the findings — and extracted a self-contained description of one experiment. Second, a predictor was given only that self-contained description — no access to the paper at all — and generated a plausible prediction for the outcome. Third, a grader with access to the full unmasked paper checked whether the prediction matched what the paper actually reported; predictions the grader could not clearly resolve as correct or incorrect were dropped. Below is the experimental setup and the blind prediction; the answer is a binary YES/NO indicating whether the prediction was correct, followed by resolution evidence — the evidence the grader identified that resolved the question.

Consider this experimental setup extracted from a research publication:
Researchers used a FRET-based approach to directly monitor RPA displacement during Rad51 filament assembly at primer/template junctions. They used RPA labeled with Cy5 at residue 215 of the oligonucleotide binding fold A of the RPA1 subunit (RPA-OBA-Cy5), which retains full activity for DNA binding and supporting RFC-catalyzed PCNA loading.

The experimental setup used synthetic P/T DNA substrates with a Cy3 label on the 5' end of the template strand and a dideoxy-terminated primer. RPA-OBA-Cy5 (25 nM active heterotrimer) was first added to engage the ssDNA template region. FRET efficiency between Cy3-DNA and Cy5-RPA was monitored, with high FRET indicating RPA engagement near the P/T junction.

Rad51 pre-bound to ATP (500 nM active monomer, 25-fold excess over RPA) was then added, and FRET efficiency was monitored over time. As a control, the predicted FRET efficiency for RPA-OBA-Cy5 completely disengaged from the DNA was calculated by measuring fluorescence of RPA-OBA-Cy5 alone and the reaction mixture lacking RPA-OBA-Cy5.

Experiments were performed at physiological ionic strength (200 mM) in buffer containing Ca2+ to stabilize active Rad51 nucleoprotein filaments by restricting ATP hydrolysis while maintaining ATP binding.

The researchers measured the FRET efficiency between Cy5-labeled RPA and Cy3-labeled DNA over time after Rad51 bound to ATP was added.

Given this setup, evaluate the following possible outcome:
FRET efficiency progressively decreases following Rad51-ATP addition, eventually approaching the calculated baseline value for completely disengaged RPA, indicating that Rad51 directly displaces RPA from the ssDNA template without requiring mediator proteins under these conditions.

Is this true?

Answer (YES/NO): YES